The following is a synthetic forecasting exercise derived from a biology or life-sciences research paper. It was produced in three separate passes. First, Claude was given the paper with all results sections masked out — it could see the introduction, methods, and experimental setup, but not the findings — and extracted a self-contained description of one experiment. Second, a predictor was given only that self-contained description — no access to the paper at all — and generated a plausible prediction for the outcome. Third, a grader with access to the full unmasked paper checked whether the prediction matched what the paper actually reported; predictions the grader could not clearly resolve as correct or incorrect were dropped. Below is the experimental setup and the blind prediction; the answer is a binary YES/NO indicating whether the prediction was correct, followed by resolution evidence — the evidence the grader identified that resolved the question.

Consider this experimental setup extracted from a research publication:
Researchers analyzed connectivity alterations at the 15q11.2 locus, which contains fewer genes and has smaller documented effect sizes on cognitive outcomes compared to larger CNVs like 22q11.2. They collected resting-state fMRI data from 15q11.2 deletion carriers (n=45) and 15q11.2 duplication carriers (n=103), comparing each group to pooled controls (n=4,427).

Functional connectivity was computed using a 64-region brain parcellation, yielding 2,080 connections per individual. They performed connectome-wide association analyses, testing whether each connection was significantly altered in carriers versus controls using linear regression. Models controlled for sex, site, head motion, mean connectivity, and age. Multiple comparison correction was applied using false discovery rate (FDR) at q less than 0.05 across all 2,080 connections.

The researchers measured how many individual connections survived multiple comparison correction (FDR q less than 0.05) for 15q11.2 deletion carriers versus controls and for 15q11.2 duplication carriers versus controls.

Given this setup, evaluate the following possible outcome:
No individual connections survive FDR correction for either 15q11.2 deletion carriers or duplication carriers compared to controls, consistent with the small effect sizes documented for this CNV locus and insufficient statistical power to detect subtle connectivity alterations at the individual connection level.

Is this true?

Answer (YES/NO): NO